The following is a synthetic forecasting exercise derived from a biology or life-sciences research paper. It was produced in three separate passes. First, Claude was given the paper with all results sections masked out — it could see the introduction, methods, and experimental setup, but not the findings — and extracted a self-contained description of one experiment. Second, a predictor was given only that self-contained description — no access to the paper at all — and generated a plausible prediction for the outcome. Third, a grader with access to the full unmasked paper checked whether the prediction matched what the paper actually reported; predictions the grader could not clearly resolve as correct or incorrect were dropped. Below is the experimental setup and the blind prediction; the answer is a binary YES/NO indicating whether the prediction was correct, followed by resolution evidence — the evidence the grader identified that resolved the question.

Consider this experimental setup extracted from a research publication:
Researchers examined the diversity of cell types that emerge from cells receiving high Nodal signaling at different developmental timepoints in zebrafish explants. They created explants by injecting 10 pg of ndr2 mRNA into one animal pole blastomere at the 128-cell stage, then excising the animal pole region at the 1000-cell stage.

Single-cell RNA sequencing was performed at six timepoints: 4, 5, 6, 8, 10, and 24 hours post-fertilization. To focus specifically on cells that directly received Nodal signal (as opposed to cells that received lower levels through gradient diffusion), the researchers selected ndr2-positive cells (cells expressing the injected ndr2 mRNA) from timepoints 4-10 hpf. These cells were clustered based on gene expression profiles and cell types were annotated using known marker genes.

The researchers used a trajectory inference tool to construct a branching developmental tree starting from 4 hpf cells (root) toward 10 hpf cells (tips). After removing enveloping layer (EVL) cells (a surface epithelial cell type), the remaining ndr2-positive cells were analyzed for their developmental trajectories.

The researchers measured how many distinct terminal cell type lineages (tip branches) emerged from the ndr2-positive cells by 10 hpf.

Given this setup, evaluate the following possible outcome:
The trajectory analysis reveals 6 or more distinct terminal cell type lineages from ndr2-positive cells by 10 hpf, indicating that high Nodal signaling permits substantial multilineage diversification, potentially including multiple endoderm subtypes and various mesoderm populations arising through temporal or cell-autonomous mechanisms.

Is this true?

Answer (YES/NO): YES